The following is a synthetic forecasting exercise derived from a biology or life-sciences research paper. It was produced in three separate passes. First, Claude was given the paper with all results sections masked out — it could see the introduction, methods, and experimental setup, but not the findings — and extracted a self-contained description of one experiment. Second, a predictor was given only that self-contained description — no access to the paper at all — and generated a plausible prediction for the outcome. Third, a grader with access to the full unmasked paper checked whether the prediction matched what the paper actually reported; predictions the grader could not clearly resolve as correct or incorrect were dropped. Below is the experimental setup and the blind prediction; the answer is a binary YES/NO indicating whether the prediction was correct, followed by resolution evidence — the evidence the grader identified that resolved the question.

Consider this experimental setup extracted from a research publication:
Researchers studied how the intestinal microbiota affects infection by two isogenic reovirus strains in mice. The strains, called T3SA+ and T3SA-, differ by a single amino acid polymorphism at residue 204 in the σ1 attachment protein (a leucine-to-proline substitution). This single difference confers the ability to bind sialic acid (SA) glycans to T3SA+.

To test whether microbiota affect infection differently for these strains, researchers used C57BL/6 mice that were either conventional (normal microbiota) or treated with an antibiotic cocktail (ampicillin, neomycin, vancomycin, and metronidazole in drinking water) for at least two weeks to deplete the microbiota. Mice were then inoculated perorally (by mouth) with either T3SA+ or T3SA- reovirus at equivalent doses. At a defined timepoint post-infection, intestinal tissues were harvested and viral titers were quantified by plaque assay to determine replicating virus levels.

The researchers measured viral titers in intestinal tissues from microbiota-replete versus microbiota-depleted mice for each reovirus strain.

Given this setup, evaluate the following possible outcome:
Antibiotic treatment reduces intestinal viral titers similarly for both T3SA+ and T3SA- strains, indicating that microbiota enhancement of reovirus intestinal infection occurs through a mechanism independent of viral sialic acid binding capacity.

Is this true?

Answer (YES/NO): NO